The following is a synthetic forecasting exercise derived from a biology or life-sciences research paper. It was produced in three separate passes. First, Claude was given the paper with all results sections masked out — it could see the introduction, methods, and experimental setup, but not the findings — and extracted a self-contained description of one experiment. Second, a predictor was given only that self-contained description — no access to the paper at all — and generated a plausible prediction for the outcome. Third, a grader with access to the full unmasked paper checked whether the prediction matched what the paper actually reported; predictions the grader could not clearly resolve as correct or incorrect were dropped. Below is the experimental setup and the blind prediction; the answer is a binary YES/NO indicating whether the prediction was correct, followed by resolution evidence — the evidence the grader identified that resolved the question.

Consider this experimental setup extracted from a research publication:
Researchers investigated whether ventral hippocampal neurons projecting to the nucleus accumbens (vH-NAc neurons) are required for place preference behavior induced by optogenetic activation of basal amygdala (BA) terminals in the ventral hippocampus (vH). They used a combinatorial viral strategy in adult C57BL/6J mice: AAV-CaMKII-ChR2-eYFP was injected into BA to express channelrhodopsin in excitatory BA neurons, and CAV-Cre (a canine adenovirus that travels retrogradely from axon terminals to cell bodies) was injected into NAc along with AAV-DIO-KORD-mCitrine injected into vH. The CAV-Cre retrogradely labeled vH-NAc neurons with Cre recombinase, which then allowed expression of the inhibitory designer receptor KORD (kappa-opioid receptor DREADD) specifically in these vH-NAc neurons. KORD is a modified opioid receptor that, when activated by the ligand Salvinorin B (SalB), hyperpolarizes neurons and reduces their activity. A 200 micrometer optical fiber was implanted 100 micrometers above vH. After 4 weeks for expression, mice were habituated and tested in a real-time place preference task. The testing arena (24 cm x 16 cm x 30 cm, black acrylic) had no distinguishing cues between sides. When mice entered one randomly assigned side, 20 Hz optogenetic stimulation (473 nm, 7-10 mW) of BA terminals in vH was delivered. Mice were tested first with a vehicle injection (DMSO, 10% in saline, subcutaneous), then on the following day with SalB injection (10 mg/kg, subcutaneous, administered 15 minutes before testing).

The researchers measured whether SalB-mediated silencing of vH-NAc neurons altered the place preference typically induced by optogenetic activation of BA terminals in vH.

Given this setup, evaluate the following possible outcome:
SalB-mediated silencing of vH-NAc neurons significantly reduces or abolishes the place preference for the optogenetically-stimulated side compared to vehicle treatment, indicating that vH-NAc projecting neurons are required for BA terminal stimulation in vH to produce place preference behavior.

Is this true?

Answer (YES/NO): YES